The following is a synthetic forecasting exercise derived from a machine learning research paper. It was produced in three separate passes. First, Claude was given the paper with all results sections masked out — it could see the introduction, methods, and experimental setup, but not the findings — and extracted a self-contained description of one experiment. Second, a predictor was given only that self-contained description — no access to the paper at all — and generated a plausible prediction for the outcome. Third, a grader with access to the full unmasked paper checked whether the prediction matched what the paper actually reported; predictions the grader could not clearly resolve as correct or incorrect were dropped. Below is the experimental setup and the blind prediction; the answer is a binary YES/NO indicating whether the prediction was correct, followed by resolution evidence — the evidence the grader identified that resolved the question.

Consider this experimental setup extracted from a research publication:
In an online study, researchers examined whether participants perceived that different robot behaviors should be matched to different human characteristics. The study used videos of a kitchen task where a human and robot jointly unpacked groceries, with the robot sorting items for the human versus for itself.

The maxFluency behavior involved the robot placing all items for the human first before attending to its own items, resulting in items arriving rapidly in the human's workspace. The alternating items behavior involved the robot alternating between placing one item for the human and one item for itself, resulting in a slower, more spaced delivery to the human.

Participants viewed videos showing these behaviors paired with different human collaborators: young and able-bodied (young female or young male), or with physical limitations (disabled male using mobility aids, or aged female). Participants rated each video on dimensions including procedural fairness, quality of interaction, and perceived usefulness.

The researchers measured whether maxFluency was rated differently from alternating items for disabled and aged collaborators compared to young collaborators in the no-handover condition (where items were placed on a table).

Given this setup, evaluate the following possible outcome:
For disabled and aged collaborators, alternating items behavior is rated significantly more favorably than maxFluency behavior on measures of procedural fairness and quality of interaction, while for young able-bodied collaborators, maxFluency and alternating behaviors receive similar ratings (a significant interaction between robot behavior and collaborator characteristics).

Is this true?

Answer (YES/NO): NO